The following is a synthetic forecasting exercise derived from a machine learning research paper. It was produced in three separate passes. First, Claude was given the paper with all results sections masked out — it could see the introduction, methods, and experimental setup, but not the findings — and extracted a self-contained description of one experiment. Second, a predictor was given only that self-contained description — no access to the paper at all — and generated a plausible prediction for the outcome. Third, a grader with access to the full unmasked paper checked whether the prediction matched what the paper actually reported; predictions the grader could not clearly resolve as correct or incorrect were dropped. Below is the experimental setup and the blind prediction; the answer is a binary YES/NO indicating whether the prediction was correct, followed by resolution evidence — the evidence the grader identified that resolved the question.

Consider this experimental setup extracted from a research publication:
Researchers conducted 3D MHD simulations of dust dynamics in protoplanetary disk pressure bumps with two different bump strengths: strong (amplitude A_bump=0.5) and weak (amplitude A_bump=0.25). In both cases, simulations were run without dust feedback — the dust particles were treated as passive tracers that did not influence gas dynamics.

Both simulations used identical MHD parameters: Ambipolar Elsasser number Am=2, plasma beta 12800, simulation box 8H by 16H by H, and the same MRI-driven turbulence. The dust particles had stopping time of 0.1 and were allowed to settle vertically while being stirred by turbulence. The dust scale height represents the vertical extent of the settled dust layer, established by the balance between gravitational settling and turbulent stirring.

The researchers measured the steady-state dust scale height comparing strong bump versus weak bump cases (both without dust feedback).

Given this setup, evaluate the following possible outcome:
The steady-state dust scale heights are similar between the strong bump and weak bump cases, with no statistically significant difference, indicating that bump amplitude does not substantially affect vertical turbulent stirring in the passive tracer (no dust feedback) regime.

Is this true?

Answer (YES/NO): NO